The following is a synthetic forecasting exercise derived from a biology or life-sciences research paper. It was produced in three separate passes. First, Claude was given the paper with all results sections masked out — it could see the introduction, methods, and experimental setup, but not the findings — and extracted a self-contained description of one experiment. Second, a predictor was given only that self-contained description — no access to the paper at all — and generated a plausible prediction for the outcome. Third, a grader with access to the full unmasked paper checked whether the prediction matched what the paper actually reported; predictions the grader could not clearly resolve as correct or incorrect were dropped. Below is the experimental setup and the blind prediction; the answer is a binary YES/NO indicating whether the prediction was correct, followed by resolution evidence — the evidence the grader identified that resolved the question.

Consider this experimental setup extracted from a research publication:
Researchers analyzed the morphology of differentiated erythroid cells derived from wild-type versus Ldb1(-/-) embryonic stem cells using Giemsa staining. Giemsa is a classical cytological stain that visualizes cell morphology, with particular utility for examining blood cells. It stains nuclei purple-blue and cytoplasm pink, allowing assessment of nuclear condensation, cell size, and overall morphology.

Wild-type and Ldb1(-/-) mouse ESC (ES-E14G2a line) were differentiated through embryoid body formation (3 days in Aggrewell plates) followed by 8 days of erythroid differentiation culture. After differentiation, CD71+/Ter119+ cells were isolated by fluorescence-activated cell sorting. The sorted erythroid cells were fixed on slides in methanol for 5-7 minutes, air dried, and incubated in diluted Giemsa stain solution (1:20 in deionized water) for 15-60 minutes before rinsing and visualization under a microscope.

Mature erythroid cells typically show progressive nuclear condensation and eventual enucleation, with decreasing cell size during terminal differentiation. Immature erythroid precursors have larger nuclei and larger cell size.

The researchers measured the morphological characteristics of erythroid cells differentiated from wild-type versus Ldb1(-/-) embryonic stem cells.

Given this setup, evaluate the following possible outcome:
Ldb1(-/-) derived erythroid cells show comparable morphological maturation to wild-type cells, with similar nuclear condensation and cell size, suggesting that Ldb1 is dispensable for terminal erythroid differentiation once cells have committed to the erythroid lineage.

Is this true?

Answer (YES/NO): NO